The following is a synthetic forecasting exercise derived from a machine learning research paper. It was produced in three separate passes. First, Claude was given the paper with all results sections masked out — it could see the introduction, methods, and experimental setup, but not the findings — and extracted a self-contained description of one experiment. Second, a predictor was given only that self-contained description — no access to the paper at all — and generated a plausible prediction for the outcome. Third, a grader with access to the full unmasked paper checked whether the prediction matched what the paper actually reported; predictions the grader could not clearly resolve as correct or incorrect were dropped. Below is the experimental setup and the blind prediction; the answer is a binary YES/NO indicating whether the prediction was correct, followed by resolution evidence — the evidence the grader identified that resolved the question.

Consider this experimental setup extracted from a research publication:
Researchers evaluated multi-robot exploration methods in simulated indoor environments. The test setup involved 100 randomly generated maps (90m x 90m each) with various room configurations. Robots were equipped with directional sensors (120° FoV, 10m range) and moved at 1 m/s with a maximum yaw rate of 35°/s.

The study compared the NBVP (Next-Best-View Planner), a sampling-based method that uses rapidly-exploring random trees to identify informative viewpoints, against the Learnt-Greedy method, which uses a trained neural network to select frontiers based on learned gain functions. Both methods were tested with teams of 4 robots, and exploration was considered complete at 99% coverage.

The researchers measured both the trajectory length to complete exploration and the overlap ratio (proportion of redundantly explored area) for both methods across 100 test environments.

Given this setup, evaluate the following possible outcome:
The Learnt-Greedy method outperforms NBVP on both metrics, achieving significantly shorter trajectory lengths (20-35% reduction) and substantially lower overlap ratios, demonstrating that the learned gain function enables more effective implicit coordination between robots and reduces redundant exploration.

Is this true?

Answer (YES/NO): NO